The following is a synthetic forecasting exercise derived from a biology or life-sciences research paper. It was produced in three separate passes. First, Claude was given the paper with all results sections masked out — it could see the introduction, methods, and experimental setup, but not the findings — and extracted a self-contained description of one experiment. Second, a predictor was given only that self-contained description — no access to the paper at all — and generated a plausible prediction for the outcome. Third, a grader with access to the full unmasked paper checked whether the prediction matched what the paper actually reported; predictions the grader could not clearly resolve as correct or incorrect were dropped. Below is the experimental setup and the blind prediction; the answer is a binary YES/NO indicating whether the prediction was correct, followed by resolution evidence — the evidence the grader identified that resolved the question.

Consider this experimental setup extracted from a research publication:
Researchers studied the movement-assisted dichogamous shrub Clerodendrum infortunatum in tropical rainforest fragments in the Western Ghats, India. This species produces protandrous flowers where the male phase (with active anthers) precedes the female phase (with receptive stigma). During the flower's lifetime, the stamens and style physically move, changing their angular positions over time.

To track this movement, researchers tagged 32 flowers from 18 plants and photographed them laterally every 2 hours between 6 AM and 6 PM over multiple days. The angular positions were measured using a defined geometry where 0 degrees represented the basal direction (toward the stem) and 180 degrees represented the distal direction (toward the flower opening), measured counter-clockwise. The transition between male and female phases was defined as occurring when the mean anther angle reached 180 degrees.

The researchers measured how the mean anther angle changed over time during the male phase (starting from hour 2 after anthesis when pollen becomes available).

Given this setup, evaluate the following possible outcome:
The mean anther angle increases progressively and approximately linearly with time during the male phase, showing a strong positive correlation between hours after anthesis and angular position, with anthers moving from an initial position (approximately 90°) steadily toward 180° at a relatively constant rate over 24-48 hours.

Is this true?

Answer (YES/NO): NO